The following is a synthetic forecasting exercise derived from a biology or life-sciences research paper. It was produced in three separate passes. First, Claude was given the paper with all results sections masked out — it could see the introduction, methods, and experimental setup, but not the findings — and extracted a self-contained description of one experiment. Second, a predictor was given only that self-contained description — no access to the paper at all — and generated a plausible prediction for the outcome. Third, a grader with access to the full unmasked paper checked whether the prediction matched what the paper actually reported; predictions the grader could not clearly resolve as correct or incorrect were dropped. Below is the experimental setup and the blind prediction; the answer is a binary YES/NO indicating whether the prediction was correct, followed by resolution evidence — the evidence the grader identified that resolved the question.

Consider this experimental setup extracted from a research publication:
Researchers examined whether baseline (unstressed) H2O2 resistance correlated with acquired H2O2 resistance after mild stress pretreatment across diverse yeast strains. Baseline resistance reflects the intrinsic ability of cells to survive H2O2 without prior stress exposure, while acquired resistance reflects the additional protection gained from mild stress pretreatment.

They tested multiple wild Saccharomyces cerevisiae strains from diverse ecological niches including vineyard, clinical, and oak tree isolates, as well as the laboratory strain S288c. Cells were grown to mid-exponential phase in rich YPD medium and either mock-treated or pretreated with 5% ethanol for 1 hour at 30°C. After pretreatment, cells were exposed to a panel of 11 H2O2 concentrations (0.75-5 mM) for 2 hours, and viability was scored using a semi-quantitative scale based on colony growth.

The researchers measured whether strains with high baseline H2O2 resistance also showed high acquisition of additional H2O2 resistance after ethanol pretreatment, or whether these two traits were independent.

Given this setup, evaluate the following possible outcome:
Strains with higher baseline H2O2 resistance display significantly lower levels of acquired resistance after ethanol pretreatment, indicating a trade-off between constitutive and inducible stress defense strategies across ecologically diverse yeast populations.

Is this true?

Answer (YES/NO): NO